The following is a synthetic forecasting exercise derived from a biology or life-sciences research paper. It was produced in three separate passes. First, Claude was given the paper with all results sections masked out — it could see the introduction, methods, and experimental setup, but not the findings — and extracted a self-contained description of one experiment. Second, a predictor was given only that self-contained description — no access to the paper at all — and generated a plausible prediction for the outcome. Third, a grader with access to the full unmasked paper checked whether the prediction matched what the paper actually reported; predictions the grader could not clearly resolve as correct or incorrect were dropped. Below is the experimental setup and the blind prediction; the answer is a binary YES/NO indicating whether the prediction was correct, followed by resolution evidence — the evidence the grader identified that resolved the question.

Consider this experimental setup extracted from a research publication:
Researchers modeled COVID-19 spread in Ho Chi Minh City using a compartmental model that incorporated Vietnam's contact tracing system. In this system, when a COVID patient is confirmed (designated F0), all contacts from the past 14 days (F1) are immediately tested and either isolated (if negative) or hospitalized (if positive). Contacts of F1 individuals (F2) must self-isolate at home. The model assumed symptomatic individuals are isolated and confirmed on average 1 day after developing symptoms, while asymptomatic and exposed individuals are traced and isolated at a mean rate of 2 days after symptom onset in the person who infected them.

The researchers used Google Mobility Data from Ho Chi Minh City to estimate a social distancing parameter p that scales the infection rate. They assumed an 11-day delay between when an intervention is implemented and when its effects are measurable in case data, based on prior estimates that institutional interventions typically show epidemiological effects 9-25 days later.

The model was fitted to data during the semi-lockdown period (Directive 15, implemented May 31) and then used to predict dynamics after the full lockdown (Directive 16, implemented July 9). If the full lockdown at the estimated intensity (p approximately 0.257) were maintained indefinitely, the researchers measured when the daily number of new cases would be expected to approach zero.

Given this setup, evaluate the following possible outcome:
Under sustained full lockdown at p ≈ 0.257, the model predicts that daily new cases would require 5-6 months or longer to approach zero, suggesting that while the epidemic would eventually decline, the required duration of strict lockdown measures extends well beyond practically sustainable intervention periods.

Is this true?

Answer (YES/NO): NO